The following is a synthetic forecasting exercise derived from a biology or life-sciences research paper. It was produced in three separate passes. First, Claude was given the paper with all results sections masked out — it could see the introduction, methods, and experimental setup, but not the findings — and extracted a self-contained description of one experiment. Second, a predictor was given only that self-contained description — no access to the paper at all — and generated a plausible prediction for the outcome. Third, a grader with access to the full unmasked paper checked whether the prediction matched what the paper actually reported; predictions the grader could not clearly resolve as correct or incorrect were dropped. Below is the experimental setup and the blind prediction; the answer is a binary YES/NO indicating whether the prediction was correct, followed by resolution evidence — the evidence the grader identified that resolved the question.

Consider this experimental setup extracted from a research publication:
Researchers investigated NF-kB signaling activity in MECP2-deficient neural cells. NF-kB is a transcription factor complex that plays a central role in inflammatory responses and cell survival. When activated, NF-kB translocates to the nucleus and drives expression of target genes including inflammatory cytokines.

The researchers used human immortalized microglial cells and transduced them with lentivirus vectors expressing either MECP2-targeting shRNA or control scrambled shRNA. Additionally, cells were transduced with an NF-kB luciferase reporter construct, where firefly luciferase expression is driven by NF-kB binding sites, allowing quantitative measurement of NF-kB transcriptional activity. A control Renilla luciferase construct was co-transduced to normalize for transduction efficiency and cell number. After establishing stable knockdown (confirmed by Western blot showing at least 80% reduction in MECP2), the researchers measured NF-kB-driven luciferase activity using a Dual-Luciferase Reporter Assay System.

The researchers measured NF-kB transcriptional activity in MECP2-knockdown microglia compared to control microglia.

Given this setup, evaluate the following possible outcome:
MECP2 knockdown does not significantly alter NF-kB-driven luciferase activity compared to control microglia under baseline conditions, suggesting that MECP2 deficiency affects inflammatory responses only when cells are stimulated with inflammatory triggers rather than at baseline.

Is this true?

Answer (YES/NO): NO